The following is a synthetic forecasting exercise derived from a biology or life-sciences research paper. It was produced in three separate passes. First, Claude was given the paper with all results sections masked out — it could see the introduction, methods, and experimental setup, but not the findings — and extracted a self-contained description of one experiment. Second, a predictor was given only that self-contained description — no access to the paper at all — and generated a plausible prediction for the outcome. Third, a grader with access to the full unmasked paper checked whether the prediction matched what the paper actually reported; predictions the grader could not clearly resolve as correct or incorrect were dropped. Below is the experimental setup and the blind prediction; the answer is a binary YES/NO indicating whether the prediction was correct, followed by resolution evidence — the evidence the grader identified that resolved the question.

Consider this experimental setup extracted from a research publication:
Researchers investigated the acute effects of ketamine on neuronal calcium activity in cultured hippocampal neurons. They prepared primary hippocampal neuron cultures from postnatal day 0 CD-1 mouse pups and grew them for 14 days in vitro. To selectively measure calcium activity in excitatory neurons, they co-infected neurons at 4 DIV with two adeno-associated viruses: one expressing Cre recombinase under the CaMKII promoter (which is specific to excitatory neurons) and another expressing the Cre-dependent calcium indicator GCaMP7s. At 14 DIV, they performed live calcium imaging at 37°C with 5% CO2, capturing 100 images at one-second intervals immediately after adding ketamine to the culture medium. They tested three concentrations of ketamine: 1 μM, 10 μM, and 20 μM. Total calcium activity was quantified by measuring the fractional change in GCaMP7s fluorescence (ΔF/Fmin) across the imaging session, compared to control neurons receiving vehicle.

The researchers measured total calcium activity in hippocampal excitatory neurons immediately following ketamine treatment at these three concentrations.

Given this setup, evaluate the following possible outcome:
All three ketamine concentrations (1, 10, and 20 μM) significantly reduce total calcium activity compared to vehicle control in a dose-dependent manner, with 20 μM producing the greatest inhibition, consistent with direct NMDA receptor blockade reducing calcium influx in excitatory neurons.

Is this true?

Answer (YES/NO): YES